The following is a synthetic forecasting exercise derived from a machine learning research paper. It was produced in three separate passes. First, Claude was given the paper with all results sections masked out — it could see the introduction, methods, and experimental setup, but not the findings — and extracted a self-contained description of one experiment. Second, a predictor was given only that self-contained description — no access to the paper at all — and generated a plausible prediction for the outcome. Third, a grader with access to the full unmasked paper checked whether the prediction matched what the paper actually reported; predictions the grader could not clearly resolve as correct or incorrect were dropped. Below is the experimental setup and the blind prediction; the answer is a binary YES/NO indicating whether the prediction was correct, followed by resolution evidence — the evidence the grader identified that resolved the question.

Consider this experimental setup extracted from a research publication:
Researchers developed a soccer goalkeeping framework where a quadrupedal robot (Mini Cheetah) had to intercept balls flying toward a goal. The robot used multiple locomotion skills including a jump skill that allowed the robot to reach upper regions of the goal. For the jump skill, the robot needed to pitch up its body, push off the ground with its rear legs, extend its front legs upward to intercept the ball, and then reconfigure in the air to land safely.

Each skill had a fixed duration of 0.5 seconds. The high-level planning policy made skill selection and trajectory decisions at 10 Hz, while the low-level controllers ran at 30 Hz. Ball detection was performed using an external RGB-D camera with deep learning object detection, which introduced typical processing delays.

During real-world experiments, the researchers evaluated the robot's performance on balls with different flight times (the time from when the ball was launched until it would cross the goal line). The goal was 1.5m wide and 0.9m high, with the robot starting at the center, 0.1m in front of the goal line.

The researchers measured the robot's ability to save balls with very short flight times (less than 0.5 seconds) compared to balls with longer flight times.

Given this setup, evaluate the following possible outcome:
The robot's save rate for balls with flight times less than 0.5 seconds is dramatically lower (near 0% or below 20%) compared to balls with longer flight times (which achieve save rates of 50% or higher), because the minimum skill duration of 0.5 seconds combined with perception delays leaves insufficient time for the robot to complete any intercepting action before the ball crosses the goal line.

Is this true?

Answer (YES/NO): YES